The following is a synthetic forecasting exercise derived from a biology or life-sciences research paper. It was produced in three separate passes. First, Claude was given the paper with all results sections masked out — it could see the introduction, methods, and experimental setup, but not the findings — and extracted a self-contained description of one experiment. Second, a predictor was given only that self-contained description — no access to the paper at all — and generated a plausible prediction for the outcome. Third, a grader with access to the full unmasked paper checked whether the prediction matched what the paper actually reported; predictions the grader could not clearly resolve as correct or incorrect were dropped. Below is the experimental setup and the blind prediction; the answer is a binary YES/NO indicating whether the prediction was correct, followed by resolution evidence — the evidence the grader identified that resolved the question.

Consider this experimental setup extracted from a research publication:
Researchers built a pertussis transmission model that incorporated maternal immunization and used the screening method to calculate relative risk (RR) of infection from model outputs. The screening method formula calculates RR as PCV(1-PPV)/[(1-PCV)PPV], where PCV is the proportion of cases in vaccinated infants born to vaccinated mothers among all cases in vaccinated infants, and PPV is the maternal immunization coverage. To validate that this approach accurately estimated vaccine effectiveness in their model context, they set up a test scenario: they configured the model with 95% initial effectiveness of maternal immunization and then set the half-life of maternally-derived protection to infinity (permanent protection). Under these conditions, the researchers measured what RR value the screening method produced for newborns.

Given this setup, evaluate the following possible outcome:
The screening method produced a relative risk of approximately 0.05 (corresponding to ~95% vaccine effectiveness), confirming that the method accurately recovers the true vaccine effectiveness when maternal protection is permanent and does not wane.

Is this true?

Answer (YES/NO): YES